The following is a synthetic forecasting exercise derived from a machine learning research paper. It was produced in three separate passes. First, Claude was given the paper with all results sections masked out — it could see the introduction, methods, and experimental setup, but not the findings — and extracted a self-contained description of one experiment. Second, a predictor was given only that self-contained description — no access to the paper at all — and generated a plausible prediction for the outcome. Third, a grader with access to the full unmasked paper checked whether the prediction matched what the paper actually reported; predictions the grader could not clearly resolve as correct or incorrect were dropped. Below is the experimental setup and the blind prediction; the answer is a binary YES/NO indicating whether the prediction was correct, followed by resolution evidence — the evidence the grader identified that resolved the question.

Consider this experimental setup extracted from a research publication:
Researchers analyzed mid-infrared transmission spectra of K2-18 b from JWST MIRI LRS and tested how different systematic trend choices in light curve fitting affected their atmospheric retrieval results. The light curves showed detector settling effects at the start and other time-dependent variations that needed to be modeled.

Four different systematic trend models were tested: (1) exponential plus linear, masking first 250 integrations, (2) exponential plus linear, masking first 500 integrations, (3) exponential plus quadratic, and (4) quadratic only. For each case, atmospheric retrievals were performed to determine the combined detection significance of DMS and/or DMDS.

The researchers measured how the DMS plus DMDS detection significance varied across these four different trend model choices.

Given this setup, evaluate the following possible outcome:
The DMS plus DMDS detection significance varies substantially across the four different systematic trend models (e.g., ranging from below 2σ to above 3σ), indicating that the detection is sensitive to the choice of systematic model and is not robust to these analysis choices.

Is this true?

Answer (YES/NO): NO